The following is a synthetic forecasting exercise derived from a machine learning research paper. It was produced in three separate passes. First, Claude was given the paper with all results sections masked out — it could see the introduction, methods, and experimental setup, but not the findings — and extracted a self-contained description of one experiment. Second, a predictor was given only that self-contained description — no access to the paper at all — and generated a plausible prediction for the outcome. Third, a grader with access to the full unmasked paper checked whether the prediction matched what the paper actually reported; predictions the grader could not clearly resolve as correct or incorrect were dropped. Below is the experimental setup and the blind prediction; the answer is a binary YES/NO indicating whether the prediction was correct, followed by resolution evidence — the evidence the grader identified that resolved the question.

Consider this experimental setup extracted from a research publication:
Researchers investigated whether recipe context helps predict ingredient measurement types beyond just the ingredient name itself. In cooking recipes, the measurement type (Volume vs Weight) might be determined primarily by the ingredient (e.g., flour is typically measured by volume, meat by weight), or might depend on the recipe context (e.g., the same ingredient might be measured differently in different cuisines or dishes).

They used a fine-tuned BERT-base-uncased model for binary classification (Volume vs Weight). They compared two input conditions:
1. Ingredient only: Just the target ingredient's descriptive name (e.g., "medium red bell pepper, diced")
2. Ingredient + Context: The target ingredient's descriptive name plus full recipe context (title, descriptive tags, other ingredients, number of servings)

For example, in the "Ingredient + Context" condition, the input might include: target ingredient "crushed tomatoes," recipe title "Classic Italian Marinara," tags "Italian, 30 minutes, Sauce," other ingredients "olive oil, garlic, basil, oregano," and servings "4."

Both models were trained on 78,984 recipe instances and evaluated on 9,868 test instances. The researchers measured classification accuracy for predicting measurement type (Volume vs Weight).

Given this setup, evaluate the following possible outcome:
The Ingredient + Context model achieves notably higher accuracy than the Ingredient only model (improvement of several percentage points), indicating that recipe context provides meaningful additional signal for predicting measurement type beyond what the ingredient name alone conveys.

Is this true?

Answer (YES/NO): NO